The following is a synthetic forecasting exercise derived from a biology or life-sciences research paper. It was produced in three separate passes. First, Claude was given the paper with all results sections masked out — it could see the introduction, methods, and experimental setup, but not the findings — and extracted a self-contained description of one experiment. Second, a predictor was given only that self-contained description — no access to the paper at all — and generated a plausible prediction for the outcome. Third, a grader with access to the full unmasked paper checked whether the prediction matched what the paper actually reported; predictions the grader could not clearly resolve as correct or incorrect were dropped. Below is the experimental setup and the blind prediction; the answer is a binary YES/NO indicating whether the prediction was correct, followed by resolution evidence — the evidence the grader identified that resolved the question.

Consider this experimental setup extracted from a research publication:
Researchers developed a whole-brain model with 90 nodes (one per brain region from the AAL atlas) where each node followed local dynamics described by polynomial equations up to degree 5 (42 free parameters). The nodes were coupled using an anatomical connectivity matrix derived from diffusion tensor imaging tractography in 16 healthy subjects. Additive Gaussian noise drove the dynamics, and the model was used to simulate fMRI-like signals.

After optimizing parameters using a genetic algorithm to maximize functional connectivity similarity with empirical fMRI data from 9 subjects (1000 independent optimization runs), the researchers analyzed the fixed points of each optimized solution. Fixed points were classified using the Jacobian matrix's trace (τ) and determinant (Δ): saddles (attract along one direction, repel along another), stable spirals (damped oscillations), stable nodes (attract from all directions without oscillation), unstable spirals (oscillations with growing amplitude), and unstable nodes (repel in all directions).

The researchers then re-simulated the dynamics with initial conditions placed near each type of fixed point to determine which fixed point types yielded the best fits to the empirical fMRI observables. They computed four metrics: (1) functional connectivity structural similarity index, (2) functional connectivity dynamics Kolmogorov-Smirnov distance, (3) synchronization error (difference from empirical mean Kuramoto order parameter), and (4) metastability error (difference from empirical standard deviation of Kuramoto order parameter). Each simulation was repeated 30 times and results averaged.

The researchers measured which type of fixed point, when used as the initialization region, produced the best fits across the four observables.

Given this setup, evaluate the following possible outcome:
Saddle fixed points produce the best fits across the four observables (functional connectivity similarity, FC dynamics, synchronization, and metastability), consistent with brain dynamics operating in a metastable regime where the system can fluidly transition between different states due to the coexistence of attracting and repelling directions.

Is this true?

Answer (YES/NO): NO